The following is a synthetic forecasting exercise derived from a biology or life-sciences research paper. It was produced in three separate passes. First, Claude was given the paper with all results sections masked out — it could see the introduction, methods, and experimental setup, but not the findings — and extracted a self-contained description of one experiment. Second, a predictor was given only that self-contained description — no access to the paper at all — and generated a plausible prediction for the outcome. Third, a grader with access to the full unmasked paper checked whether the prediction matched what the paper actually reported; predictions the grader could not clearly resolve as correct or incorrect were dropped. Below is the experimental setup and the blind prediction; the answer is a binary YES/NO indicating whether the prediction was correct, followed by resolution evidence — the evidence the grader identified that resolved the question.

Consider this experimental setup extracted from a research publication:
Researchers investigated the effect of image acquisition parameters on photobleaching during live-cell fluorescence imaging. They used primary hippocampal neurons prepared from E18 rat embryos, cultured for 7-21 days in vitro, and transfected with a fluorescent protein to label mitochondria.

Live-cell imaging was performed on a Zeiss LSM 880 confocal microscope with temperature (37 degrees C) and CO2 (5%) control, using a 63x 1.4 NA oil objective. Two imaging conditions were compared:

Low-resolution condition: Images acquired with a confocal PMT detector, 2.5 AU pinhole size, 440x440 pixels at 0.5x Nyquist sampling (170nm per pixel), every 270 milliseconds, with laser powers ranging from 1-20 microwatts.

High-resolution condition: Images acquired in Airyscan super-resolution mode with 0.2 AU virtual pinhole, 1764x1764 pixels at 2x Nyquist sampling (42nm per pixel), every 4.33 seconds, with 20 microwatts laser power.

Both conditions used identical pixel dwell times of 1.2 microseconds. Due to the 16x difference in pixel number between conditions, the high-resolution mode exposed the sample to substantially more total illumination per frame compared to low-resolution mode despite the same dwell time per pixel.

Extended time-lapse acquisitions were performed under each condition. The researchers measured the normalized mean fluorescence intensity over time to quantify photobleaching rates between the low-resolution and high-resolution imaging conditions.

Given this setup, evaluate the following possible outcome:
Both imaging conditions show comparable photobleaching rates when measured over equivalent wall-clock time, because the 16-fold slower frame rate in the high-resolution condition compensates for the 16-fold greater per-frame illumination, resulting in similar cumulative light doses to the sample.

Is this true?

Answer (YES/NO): NO